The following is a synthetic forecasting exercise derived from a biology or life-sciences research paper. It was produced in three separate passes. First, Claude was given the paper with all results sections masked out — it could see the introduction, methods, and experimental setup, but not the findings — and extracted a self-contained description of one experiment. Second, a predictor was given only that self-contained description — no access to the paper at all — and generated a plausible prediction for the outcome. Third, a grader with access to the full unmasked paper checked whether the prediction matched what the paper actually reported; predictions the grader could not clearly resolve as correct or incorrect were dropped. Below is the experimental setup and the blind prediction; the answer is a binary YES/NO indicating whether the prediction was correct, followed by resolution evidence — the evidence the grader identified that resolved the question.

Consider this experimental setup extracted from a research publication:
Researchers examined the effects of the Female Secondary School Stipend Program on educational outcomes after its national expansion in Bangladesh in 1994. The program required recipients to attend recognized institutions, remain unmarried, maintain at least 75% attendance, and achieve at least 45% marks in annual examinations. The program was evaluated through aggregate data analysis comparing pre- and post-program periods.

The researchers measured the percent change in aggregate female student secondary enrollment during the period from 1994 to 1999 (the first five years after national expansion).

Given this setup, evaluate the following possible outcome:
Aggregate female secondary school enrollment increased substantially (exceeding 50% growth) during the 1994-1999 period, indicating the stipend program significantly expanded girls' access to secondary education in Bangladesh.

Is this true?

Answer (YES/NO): YES